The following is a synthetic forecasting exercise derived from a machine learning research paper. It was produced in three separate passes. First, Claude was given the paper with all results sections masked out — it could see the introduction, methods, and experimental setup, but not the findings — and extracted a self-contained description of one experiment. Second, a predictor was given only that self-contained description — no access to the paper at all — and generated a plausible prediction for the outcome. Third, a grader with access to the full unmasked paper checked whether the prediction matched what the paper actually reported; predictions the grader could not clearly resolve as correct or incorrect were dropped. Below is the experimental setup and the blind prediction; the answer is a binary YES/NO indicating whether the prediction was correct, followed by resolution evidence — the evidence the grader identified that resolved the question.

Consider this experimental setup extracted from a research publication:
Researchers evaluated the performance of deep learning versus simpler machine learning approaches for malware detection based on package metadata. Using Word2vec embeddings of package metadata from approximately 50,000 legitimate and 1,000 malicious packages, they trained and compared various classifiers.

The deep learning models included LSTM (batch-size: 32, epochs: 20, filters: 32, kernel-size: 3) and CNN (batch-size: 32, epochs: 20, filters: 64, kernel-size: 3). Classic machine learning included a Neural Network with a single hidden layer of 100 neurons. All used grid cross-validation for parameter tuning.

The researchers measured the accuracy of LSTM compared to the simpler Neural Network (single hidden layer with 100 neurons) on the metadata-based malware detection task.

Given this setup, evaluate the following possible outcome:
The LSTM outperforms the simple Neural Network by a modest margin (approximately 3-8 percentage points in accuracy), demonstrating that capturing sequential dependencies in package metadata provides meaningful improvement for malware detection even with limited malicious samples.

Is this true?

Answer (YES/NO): NO